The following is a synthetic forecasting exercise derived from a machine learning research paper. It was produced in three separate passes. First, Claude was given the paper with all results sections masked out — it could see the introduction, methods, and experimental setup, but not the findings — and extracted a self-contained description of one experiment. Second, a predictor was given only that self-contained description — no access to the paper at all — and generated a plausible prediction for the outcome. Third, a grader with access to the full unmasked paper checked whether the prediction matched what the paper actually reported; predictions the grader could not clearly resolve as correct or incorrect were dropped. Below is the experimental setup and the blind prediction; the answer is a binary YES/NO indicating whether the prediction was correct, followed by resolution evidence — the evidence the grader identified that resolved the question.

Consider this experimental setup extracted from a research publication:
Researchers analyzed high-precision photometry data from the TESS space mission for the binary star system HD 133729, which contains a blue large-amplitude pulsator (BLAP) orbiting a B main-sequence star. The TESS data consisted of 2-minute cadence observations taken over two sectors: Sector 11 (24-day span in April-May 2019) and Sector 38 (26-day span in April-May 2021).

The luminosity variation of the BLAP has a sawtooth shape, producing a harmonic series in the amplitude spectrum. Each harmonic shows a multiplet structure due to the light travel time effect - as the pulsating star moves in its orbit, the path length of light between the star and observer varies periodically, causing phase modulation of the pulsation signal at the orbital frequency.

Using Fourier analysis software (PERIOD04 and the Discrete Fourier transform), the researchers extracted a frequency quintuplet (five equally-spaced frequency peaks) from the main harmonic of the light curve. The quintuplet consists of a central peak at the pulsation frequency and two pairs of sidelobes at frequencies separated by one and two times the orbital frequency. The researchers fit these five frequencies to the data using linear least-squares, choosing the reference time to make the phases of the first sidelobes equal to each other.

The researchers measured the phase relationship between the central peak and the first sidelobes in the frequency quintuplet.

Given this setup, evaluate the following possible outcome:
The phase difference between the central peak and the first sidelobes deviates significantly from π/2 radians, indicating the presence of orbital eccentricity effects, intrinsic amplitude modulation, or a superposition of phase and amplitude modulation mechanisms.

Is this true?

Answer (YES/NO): NO